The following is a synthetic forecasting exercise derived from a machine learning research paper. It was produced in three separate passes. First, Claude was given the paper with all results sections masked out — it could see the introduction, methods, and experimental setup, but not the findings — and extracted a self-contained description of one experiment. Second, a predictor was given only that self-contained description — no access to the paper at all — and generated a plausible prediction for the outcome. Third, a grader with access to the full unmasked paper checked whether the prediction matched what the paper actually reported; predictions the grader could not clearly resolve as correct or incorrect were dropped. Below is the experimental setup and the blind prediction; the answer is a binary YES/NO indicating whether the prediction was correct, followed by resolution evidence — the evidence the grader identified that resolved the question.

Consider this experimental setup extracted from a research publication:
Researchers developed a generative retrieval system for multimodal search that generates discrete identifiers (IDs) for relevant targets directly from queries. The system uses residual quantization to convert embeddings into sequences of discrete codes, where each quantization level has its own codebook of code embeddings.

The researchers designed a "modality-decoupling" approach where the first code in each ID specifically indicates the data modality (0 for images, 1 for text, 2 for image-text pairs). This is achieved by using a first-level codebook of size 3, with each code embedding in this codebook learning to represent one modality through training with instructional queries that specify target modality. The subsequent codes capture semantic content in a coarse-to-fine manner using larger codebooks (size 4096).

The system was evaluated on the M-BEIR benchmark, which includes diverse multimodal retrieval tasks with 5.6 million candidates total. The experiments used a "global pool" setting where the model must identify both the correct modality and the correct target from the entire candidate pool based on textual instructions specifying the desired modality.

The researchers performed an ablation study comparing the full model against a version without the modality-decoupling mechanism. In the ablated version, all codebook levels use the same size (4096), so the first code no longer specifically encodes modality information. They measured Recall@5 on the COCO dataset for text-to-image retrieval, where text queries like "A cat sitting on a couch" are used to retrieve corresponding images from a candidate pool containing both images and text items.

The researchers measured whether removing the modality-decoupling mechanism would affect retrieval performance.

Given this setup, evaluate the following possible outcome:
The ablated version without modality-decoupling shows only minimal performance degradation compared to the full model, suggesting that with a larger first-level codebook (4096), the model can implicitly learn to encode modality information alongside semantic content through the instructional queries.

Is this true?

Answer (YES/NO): NO